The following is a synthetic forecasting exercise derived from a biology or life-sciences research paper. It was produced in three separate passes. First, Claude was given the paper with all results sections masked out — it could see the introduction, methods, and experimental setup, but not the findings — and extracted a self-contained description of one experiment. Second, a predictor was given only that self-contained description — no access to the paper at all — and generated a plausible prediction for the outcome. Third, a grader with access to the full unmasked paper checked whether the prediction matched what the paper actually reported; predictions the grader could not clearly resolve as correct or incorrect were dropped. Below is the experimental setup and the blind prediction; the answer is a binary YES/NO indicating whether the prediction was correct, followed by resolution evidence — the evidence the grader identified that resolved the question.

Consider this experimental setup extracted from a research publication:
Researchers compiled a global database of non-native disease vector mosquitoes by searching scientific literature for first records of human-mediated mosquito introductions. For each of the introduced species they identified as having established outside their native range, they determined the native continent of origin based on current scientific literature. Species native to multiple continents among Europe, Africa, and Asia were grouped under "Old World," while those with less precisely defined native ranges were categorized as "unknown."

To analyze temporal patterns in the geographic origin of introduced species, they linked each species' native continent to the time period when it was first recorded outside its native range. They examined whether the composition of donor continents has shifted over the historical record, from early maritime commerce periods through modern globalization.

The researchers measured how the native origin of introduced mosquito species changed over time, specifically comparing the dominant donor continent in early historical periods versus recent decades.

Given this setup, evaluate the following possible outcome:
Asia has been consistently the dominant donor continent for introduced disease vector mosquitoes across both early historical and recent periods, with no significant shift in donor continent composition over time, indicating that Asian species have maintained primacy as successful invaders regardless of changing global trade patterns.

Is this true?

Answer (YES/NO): NO